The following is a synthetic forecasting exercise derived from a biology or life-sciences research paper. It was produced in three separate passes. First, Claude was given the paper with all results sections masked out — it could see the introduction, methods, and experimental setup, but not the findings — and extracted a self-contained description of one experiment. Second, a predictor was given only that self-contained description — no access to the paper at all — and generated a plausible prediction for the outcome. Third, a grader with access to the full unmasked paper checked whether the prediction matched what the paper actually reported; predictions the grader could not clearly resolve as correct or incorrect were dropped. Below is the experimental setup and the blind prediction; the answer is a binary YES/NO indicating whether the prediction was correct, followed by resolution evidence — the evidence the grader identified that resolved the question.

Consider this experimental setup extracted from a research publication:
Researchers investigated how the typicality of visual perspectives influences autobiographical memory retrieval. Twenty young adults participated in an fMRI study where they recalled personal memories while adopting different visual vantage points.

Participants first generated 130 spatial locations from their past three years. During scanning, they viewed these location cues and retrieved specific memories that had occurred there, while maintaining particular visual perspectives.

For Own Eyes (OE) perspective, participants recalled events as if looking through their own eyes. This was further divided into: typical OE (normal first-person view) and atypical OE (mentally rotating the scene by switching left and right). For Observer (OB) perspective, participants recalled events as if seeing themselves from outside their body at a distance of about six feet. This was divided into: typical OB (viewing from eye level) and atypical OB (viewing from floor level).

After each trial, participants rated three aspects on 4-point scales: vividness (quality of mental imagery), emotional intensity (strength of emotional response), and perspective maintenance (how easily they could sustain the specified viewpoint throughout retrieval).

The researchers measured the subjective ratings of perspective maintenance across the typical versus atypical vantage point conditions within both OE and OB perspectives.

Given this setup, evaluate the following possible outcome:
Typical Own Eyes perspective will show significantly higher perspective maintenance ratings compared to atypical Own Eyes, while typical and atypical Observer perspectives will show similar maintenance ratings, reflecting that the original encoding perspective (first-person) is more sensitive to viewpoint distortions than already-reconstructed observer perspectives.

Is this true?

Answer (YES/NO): YES